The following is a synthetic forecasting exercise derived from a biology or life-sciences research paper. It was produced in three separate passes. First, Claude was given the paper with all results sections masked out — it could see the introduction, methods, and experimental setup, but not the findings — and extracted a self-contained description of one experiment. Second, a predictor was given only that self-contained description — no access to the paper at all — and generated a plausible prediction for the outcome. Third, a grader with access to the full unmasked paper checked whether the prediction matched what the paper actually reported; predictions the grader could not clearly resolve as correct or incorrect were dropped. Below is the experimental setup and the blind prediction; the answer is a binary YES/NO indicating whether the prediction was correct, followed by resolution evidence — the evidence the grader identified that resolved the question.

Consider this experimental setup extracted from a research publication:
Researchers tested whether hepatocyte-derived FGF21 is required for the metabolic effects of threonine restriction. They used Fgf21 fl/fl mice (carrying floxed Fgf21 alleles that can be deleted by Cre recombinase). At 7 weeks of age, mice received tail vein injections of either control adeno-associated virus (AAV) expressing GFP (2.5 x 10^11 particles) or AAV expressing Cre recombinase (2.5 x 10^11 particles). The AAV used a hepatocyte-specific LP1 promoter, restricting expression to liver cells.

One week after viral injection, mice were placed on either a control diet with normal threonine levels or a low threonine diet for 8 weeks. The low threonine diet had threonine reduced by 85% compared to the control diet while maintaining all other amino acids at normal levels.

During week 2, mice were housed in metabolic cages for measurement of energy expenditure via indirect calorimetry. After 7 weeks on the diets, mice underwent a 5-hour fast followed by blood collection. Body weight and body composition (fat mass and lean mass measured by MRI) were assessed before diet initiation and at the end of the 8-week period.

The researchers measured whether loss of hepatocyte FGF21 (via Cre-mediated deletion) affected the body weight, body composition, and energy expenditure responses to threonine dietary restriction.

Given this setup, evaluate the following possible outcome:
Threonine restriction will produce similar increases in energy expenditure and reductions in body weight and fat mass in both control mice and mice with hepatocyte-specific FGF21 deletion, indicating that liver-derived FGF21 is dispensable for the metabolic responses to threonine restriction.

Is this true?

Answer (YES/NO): NO